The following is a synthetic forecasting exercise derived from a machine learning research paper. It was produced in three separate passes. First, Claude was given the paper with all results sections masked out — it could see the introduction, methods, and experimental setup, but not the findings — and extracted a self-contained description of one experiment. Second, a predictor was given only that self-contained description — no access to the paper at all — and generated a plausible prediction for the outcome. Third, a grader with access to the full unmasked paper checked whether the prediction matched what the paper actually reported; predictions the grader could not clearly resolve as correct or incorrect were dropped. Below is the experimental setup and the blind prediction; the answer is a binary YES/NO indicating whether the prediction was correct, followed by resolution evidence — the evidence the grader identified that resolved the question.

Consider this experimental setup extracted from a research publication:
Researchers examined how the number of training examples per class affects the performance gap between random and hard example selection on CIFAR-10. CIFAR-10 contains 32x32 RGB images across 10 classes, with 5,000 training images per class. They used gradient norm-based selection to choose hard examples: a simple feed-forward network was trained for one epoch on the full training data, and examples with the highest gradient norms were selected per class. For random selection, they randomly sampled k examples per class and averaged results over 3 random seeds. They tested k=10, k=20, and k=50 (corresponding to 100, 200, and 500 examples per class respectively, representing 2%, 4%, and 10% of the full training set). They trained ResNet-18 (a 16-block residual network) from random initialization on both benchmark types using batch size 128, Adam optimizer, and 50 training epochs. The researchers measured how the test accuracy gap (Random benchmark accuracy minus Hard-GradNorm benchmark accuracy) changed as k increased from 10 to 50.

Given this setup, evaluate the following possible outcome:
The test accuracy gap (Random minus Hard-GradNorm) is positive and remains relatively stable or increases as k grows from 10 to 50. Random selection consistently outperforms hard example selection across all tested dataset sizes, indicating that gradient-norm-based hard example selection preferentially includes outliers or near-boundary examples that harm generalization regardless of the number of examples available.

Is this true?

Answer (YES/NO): NO